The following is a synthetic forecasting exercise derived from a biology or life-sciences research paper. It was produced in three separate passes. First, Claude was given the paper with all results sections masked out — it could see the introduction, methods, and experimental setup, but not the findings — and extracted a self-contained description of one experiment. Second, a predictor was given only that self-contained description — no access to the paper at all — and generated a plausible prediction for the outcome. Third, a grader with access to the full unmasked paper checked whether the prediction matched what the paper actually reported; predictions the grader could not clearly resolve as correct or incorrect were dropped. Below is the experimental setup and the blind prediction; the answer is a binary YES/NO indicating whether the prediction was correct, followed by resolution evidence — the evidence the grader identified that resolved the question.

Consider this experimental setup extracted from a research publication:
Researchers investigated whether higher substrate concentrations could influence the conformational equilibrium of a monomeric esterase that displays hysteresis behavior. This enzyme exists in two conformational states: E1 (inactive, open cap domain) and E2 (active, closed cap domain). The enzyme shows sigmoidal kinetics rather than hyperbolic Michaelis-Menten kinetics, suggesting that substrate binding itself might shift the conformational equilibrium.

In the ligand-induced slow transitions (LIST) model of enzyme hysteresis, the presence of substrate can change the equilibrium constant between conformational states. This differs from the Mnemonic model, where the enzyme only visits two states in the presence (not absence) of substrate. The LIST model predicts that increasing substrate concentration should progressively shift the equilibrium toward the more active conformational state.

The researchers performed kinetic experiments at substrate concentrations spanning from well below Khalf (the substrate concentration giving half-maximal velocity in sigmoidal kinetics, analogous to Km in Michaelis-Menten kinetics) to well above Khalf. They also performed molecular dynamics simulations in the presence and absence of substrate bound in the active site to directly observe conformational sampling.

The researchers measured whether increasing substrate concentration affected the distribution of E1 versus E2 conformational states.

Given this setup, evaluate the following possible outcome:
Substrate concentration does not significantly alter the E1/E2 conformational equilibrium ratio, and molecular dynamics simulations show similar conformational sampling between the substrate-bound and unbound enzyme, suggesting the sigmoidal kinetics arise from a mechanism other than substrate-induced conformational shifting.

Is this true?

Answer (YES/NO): NO